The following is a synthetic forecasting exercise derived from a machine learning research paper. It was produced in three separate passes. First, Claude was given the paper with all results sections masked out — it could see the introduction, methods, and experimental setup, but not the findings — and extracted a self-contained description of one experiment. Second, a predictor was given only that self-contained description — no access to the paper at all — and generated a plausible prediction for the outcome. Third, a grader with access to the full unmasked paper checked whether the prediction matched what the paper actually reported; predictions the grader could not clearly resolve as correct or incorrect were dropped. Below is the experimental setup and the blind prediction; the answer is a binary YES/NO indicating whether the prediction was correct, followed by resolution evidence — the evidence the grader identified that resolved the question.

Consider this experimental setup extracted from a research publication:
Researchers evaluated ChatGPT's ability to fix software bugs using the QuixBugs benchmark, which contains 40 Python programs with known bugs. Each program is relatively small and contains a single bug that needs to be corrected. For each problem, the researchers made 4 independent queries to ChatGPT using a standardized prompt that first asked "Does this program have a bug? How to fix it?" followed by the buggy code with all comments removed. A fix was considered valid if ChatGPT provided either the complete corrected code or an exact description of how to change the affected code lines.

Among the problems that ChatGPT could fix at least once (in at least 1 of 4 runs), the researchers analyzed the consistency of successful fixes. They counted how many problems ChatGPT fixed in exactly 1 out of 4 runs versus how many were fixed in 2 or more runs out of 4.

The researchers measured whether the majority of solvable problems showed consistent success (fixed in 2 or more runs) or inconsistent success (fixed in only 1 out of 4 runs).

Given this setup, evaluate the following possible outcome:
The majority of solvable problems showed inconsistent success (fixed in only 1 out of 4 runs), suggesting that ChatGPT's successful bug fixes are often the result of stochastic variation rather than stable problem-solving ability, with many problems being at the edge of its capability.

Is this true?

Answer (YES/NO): YES